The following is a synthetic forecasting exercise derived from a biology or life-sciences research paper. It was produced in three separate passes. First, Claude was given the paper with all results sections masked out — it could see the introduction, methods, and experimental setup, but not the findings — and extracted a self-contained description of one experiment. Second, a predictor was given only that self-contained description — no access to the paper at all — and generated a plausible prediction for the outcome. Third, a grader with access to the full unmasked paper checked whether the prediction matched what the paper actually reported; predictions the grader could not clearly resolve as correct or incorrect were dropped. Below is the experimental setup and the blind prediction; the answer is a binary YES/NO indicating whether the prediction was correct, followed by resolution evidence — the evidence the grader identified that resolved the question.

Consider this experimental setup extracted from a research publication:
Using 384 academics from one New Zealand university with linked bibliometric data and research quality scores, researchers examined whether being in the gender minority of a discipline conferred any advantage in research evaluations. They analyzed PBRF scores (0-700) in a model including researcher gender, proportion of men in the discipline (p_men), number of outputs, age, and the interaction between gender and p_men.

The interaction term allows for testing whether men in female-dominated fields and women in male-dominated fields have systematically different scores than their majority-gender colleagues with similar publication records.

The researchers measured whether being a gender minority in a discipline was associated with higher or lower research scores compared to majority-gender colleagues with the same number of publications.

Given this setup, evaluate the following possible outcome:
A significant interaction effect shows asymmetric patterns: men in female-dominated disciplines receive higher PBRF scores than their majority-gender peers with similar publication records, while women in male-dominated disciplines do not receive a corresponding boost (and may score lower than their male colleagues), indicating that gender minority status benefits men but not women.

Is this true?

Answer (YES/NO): NO